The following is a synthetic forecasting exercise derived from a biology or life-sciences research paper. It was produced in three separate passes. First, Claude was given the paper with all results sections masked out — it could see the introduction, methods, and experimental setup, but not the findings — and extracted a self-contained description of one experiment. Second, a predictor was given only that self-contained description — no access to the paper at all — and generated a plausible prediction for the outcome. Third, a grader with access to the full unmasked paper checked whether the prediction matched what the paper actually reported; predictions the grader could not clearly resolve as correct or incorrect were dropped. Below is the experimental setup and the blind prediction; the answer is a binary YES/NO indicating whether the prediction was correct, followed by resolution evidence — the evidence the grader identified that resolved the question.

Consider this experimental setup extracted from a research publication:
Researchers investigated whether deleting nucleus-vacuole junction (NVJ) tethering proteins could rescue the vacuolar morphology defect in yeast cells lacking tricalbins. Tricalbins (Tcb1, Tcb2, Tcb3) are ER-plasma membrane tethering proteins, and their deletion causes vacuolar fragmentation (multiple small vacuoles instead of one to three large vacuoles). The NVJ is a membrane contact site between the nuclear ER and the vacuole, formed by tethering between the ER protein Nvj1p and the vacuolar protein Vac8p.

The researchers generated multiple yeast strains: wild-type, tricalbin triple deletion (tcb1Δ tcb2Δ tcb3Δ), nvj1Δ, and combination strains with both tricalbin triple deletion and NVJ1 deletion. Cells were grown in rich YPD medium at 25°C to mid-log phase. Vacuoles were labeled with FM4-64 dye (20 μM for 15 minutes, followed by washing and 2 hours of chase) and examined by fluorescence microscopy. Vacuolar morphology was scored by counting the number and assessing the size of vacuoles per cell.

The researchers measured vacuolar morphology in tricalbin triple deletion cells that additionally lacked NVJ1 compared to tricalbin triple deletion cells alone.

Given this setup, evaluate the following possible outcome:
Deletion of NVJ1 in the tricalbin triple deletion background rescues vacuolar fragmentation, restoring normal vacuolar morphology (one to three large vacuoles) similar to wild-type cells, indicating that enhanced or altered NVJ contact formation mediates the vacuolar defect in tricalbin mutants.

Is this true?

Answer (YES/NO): NO